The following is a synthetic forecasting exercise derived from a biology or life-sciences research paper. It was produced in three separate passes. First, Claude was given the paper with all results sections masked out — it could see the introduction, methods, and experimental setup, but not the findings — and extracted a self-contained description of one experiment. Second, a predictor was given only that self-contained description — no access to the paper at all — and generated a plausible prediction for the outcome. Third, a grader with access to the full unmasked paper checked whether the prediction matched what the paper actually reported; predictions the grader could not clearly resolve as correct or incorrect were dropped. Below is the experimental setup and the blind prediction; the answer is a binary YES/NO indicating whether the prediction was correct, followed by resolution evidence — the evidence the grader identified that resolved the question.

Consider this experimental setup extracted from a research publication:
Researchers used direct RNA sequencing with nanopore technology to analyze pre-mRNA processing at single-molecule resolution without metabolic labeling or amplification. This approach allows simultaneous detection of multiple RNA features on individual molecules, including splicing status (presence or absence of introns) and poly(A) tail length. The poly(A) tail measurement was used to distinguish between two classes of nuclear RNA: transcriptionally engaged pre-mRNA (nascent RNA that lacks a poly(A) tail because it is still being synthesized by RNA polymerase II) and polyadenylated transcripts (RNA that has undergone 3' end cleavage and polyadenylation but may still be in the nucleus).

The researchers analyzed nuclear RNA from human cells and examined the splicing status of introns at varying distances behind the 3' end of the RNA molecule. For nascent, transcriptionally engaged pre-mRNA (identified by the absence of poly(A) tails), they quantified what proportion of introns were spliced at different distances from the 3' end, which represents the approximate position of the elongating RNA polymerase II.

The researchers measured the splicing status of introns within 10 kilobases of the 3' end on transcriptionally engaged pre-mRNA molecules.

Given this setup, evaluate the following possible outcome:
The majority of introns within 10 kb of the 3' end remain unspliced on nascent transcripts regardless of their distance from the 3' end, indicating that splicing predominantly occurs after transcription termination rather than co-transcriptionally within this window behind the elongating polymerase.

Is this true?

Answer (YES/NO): YES